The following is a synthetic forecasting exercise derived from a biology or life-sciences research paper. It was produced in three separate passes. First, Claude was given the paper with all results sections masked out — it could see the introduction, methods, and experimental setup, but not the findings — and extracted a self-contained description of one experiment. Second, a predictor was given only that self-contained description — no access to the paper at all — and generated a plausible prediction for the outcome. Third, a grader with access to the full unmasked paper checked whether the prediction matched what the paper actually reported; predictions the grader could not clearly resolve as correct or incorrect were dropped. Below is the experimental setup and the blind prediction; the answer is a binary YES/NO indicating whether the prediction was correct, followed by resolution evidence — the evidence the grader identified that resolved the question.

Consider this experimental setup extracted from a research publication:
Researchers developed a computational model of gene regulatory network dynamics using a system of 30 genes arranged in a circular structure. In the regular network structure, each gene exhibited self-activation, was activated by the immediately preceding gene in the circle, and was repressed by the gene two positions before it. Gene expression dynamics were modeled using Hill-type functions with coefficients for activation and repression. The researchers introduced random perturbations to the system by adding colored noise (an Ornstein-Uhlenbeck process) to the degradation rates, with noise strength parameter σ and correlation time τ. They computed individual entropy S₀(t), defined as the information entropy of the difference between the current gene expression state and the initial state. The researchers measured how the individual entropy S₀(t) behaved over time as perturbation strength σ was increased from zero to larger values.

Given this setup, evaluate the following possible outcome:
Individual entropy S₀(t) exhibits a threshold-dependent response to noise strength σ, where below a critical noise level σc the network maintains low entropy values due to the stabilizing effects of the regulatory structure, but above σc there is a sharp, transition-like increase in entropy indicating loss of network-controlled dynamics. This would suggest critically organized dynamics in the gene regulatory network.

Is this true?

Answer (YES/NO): NO